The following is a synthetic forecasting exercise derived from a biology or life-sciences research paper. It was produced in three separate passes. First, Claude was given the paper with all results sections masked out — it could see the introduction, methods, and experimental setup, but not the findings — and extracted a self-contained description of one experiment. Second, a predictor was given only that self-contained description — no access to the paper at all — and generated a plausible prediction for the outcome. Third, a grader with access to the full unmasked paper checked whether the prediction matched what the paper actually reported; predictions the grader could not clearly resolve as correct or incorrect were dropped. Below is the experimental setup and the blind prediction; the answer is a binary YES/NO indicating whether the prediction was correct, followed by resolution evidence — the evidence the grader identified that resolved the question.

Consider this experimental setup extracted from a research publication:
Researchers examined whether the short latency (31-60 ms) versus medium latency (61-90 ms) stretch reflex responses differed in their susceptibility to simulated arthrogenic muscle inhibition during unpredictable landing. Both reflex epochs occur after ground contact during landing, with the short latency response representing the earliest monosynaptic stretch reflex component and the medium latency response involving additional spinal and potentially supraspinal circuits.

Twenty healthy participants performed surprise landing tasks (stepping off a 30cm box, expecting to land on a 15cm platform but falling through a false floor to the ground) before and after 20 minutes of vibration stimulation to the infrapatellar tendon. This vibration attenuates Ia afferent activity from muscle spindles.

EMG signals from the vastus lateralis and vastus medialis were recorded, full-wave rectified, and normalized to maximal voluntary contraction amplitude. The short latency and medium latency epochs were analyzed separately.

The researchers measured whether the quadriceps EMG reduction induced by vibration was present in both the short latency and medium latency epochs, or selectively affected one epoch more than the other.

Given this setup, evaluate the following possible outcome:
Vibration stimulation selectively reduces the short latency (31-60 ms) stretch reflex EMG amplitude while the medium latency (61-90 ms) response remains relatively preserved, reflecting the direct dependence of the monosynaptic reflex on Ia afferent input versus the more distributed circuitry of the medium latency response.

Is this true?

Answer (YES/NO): NO